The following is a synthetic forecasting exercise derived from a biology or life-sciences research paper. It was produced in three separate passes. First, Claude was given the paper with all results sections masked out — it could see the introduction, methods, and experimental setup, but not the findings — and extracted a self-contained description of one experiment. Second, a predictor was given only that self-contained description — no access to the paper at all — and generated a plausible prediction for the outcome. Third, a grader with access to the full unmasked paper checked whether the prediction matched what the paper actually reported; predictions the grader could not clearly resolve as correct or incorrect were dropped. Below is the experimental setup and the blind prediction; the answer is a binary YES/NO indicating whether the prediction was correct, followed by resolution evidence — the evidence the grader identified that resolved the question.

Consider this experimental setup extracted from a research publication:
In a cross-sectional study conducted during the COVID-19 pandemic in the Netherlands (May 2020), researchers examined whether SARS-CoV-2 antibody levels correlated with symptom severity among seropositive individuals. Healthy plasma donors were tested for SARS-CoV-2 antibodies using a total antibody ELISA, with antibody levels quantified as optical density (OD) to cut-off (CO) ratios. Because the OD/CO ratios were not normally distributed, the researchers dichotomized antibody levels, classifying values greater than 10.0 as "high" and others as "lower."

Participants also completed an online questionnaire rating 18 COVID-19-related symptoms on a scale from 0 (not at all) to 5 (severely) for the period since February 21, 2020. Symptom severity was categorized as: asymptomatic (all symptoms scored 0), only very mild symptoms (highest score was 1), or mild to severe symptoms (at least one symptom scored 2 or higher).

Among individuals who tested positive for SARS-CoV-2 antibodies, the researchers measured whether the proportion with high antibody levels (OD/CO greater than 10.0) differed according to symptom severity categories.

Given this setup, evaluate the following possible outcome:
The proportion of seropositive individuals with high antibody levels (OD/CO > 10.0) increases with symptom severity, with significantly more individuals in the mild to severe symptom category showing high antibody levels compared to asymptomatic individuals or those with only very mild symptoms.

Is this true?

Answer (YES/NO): YES